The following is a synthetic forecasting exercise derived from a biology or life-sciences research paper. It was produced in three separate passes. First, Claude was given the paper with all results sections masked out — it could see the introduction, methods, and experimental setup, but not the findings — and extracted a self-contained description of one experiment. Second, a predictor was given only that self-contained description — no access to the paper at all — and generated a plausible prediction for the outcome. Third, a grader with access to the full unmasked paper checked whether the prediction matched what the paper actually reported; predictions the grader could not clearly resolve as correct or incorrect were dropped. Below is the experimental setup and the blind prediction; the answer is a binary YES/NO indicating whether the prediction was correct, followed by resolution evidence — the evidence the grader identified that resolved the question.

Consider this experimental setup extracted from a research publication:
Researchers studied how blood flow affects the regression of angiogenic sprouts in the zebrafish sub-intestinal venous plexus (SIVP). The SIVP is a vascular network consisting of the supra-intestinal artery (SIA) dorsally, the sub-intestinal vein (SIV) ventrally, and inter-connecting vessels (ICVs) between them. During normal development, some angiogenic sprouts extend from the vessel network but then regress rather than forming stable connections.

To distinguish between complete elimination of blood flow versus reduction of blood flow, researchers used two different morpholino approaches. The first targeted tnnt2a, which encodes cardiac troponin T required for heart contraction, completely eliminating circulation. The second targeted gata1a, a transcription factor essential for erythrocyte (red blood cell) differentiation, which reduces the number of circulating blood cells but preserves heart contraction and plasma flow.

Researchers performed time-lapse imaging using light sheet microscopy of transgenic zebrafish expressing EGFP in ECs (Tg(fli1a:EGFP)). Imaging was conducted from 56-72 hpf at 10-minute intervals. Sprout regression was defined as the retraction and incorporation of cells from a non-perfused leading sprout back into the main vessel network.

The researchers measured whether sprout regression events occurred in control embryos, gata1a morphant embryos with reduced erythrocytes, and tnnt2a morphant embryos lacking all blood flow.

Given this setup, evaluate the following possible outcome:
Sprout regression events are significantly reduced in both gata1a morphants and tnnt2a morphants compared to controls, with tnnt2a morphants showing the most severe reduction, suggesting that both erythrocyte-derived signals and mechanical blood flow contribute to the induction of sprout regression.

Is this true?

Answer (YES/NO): NO